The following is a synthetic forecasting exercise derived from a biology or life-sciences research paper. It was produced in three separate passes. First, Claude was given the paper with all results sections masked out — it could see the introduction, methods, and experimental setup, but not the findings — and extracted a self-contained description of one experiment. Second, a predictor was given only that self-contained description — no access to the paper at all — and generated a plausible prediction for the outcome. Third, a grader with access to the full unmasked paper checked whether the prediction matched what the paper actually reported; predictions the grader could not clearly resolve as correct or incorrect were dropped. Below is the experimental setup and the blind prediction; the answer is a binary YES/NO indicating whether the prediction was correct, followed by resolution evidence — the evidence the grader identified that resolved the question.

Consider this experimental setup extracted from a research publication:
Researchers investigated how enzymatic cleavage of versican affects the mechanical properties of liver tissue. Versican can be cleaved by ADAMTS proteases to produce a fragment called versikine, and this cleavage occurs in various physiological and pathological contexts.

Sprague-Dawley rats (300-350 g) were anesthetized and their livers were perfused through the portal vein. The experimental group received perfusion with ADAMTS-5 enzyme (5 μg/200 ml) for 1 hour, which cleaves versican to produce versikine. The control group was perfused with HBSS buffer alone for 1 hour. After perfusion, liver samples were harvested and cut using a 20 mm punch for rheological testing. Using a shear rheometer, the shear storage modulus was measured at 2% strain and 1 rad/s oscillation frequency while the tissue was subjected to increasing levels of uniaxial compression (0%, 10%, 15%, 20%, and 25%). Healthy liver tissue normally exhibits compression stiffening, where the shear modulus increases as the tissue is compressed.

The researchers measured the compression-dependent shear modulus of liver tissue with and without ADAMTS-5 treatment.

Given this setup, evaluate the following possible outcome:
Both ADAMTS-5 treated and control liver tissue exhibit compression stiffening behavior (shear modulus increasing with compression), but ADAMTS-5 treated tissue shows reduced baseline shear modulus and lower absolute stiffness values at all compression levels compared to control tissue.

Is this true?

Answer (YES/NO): NO